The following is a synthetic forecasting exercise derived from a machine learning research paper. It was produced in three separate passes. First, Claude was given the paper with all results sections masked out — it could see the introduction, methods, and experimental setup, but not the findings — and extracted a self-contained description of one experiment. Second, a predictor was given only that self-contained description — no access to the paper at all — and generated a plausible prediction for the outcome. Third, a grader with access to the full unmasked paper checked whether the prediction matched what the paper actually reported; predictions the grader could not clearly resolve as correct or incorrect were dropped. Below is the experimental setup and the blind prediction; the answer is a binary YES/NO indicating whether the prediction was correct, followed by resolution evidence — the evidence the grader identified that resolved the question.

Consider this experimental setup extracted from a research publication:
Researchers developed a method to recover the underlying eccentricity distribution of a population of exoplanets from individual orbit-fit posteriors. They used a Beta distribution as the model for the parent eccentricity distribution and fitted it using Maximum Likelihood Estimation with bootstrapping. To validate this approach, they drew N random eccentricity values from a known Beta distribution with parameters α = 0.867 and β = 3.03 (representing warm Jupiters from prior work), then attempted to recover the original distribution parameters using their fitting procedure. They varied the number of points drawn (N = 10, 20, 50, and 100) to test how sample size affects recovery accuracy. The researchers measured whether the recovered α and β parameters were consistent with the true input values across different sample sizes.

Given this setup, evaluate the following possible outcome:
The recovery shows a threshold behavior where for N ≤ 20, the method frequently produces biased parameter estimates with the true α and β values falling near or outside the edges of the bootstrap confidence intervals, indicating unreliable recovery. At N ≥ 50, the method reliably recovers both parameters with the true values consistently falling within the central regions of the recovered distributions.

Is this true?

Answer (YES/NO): NO